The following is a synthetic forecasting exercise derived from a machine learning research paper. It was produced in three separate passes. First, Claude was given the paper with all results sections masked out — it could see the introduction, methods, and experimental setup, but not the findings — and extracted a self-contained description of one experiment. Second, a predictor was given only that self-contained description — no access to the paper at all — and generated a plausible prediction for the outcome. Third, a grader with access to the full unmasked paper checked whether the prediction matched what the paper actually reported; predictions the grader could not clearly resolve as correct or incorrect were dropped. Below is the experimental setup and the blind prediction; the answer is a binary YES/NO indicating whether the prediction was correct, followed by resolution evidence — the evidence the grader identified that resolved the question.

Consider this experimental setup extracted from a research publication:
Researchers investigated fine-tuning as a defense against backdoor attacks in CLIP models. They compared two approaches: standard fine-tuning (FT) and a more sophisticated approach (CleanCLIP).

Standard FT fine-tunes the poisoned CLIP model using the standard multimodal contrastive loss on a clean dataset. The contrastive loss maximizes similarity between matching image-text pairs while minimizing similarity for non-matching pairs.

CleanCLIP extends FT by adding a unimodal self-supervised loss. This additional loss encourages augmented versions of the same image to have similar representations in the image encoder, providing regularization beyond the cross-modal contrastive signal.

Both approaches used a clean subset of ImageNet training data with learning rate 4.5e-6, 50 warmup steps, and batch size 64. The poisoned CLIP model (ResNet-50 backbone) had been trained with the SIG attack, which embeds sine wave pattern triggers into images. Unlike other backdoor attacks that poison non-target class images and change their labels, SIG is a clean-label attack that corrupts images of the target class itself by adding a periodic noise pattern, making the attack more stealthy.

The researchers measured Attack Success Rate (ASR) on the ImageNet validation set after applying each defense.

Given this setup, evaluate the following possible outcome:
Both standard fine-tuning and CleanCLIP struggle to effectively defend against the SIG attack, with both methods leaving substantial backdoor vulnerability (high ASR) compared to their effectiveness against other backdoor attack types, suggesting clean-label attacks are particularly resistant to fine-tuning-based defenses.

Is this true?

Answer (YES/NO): NO